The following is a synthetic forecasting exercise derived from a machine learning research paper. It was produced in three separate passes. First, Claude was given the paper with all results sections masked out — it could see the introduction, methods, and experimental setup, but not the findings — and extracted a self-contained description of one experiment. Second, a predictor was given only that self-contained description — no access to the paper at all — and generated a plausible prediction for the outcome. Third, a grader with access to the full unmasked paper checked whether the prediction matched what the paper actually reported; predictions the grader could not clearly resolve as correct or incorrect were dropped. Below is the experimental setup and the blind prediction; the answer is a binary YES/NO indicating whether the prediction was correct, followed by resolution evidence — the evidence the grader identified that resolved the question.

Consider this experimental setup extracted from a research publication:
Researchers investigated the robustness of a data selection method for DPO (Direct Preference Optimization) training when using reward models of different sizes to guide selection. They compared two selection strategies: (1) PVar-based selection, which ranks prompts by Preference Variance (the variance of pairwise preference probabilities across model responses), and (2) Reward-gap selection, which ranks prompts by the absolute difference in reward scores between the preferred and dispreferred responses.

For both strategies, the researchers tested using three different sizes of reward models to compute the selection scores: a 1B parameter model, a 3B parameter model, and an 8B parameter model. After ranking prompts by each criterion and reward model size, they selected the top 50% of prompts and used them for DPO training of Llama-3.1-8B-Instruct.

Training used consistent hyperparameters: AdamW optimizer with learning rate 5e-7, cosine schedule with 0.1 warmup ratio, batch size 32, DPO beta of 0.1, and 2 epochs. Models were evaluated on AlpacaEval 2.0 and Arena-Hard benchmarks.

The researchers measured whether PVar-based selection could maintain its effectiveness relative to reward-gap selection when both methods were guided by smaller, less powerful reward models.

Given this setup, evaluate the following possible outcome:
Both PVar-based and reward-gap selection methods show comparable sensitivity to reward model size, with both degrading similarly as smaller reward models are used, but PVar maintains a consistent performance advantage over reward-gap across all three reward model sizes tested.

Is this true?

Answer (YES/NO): NO